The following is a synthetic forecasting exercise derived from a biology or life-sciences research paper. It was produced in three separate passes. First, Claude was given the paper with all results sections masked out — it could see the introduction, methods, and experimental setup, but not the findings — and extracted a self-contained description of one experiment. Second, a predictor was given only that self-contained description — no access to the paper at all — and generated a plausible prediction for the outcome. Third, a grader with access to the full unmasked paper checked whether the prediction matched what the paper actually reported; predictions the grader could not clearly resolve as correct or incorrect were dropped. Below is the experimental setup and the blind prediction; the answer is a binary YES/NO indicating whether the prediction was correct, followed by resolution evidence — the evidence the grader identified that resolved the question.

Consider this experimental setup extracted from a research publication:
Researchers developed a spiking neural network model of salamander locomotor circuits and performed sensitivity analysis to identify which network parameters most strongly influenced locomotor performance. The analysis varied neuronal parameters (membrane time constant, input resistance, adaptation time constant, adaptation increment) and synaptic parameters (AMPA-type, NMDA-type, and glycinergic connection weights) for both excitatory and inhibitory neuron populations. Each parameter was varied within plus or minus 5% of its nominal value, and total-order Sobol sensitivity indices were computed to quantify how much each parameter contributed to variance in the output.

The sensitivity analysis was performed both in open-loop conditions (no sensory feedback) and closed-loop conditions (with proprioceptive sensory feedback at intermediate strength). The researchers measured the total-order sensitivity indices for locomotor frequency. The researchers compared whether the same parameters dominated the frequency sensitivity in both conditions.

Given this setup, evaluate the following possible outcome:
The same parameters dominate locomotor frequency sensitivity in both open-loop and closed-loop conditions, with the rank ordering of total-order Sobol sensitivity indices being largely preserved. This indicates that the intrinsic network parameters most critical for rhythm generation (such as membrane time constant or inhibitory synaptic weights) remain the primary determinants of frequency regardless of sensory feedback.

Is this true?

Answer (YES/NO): YES